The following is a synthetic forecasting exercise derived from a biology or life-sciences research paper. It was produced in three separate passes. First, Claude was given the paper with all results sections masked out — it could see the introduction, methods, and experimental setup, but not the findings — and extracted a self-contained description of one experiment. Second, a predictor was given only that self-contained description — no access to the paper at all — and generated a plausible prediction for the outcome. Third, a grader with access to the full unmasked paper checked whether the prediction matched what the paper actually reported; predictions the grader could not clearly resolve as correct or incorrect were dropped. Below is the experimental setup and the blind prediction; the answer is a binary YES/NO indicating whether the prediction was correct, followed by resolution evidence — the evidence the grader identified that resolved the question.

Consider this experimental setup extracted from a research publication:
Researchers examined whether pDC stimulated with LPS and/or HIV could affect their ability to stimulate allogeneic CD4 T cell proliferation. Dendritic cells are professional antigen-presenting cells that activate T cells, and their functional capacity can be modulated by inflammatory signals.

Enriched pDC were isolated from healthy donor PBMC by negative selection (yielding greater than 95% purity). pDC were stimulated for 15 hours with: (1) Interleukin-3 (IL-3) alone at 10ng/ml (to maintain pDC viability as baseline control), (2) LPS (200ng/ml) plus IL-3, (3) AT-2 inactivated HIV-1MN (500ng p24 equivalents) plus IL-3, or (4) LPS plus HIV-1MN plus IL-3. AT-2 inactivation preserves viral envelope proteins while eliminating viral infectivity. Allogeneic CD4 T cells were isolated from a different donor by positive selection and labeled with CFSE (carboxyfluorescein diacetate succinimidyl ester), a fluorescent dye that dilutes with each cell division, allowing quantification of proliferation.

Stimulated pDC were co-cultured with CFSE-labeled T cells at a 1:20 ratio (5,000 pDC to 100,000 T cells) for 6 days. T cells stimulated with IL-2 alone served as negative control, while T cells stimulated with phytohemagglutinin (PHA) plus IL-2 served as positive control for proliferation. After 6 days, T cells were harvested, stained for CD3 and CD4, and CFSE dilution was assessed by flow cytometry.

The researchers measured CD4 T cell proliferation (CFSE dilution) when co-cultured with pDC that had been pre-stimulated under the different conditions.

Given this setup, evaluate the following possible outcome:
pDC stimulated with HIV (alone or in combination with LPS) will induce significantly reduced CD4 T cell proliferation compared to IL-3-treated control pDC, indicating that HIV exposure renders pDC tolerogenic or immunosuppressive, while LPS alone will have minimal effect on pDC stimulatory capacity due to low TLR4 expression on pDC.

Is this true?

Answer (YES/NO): NO